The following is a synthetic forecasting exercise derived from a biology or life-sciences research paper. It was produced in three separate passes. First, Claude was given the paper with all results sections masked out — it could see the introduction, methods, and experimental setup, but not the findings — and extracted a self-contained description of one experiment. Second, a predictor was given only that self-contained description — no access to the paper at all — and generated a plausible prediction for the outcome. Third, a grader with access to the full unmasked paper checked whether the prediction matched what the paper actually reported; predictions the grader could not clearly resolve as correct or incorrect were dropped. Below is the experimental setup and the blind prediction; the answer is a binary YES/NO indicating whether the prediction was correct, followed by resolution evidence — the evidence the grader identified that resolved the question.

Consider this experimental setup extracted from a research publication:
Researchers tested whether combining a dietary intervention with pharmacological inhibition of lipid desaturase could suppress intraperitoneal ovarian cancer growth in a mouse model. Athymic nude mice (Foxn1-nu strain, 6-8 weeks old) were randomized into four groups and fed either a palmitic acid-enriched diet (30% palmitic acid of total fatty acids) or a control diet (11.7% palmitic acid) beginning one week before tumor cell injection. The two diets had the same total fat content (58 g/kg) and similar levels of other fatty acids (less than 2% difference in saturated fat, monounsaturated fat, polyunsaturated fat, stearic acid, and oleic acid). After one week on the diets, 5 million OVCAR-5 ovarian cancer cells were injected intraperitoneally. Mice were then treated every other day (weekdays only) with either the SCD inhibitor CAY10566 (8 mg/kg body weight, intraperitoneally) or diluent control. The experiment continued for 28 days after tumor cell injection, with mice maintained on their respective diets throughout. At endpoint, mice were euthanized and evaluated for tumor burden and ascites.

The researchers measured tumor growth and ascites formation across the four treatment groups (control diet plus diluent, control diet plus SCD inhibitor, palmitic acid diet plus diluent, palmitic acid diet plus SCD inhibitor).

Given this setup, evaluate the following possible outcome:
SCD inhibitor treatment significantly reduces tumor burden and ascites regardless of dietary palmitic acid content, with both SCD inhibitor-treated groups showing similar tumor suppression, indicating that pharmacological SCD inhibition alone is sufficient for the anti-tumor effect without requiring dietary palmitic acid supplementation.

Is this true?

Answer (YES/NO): NO